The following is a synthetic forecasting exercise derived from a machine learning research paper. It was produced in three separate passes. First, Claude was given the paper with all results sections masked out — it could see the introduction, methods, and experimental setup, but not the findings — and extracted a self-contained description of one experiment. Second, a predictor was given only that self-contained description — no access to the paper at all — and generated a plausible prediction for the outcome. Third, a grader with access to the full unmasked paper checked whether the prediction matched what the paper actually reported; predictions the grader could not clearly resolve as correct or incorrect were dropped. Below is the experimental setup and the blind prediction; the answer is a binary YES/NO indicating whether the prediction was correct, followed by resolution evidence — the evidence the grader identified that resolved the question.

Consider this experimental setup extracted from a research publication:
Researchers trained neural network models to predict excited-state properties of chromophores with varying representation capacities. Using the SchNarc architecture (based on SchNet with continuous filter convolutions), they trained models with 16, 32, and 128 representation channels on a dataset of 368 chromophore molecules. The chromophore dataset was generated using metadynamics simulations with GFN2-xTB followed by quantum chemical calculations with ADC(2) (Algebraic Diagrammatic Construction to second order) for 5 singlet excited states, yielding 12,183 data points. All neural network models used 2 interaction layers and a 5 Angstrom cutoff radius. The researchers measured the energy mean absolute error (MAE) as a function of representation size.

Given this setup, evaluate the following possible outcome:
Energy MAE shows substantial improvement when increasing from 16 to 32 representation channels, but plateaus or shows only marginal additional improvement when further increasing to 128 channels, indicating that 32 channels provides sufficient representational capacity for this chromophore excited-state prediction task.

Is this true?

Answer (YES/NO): NO